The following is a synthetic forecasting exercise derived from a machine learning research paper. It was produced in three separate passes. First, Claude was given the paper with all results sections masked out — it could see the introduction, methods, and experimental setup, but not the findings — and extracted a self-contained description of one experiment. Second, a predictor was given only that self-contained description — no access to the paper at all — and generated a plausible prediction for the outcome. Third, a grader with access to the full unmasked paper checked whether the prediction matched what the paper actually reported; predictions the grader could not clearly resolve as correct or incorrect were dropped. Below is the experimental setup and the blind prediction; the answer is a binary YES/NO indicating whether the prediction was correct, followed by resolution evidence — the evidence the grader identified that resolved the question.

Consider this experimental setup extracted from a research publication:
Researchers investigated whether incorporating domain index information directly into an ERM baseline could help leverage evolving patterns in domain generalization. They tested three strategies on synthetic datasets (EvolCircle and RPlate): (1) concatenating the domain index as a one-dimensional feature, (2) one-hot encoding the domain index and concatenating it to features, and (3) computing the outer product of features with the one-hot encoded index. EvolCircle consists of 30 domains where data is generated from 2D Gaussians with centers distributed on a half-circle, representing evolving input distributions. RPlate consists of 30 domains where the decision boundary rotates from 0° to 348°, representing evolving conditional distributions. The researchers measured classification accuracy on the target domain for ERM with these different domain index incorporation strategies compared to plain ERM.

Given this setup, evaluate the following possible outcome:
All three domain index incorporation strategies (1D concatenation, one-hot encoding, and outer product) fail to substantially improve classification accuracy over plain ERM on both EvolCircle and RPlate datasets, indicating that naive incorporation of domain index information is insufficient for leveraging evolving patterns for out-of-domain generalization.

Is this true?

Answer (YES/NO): YES